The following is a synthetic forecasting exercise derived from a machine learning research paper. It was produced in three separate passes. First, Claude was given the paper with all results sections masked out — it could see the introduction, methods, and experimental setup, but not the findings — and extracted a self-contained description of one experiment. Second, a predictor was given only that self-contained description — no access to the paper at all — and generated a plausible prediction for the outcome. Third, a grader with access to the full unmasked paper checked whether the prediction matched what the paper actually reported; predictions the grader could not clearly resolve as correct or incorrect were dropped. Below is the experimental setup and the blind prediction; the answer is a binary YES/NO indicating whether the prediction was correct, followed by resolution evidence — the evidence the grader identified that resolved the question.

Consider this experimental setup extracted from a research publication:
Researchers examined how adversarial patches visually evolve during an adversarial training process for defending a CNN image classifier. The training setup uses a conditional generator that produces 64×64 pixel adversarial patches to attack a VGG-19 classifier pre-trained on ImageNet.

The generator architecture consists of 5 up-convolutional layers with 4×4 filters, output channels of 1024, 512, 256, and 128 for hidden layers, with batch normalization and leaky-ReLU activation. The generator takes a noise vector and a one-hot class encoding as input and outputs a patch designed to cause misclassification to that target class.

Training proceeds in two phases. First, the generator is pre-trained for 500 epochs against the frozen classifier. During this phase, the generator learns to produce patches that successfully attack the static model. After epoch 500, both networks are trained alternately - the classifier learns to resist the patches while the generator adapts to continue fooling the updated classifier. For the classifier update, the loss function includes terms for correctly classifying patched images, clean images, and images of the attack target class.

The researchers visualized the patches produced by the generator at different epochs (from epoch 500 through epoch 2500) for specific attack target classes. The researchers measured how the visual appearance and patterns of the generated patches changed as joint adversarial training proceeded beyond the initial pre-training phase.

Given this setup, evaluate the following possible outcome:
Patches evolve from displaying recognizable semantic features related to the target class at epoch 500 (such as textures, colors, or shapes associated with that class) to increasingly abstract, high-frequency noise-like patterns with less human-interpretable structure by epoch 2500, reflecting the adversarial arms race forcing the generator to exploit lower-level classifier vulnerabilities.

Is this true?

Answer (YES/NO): NO